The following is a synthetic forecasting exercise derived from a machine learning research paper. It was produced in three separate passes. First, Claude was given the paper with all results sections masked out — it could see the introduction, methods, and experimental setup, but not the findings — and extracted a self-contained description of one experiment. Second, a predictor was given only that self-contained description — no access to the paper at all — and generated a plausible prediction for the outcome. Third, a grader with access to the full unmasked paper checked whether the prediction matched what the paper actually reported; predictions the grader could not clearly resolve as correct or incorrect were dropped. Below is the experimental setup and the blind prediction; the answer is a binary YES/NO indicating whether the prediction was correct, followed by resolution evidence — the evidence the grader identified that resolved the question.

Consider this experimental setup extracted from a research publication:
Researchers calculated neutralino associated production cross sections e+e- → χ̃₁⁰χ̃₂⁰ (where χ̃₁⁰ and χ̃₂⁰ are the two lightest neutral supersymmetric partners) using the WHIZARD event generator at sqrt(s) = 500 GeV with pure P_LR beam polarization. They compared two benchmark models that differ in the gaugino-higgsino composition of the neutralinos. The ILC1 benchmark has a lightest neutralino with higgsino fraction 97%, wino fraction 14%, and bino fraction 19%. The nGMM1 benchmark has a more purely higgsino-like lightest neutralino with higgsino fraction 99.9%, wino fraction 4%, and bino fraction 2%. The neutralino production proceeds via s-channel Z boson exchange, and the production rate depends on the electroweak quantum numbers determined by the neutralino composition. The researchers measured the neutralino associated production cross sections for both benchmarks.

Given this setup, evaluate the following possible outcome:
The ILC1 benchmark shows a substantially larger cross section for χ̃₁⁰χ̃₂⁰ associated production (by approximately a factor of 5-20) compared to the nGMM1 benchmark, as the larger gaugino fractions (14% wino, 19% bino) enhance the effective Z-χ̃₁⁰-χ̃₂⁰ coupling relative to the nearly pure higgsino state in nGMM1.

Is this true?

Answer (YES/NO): NO